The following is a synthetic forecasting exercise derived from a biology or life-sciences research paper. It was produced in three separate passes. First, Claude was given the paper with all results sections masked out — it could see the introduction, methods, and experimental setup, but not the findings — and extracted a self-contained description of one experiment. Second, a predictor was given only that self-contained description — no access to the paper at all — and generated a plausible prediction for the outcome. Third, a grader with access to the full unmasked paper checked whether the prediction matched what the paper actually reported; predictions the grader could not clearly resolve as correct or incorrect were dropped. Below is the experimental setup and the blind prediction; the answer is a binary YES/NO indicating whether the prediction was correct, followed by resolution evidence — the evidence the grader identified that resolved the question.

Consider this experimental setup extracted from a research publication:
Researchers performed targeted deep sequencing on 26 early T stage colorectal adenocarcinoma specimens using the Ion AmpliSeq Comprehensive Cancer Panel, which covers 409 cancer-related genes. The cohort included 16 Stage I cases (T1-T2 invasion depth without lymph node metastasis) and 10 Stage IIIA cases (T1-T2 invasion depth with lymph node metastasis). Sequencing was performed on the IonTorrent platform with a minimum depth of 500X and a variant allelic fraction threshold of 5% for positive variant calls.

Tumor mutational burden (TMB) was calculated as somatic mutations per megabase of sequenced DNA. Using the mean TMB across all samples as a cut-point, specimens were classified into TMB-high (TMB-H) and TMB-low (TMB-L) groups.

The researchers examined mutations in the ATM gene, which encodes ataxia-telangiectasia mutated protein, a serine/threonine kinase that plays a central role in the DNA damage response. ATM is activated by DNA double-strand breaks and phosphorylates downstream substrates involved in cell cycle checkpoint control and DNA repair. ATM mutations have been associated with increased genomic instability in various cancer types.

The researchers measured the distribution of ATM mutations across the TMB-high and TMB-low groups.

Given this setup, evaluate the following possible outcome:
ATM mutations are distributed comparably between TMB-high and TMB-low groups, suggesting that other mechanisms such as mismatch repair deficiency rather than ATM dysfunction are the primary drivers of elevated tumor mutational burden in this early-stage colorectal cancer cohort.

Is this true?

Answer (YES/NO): NO